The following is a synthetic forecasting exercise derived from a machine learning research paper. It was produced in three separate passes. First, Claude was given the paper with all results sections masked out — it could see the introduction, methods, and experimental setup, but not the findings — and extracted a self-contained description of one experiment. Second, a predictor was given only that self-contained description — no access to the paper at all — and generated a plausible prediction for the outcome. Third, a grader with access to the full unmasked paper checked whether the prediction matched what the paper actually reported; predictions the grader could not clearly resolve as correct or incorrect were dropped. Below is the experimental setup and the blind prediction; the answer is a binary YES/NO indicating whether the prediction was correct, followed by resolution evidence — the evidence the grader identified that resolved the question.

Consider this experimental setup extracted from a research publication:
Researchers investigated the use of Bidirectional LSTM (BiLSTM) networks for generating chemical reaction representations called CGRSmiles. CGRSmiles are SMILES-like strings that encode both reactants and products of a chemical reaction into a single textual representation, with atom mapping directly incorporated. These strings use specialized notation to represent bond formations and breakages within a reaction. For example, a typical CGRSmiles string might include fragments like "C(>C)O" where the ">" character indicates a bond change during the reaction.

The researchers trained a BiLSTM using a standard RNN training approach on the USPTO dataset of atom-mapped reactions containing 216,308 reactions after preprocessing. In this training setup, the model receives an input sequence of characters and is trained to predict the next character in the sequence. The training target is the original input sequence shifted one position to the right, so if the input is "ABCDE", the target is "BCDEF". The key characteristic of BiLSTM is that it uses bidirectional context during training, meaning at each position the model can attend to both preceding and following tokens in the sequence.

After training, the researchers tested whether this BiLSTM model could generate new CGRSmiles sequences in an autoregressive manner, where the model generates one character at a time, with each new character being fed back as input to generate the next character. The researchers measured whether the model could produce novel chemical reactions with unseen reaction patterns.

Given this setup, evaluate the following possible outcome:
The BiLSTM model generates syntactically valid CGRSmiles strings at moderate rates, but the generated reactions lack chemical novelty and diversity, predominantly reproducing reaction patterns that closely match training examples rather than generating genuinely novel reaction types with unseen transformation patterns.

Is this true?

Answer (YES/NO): NO